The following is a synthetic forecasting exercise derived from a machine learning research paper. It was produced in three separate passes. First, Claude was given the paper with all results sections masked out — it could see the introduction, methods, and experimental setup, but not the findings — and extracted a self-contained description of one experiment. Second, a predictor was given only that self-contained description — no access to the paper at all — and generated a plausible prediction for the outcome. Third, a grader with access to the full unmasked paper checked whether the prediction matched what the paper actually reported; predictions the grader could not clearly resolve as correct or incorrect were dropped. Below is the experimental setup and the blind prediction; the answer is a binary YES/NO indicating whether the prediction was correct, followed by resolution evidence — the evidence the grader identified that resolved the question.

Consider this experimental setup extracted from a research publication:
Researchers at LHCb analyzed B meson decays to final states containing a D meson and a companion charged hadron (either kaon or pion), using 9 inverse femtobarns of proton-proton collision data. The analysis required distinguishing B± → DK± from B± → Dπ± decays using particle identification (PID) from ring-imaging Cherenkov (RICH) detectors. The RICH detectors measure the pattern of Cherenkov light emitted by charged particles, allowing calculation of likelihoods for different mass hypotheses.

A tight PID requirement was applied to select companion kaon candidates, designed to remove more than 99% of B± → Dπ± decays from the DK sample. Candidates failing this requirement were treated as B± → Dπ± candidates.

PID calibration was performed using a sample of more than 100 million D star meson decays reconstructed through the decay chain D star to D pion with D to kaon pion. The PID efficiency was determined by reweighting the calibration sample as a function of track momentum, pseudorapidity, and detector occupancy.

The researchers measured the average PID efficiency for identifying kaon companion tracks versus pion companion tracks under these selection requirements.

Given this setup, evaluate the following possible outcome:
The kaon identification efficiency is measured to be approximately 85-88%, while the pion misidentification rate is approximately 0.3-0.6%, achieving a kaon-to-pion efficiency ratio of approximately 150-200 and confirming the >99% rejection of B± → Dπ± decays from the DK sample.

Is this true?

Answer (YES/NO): NO